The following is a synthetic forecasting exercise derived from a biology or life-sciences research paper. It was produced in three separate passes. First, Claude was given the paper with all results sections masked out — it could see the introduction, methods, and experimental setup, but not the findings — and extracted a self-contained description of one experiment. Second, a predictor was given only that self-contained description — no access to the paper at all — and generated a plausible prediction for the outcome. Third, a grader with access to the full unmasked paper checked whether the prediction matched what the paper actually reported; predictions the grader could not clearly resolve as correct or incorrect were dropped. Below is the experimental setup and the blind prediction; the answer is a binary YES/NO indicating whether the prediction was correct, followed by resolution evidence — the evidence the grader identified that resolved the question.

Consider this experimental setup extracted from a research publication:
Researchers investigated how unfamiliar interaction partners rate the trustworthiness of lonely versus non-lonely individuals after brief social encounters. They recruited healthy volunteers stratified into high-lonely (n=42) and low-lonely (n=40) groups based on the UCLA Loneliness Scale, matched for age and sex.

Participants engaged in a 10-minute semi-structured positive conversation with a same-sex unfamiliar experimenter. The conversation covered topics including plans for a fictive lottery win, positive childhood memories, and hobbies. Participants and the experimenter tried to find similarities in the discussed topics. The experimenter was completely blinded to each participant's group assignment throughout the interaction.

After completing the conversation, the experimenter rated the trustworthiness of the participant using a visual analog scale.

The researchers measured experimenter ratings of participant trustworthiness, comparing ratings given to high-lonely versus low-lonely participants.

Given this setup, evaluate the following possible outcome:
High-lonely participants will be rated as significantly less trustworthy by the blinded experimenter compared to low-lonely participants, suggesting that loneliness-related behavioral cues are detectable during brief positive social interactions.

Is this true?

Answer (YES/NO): YES